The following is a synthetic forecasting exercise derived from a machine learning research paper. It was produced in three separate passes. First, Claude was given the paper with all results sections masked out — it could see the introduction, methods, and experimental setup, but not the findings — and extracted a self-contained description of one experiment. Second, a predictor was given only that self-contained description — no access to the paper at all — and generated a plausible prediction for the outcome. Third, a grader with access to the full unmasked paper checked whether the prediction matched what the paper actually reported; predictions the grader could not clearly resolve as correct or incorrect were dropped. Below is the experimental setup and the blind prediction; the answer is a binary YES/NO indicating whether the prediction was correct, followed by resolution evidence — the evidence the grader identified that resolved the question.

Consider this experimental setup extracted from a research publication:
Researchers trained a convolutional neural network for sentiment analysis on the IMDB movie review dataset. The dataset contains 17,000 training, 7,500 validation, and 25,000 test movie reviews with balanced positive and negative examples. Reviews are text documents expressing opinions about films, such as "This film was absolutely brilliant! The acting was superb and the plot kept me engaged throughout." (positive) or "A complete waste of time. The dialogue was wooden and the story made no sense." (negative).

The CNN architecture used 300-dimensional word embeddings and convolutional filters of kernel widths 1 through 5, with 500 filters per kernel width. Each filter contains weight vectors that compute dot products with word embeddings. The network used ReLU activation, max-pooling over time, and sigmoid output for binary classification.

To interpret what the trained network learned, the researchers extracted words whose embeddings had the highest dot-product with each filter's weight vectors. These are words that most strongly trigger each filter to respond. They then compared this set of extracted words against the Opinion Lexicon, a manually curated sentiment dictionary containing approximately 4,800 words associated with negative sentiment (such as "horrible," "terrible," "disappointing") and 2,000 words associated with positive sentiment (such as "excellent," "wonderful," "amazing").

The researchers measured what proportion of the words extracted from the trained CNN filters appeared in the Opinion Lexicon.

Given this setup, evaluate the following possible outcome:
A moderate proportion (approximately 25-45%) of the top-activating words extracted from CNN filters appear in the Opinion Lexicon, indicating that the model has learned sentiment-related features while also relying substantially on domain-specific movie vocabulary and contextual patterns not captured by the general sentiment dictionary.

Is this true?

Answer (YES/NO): NO